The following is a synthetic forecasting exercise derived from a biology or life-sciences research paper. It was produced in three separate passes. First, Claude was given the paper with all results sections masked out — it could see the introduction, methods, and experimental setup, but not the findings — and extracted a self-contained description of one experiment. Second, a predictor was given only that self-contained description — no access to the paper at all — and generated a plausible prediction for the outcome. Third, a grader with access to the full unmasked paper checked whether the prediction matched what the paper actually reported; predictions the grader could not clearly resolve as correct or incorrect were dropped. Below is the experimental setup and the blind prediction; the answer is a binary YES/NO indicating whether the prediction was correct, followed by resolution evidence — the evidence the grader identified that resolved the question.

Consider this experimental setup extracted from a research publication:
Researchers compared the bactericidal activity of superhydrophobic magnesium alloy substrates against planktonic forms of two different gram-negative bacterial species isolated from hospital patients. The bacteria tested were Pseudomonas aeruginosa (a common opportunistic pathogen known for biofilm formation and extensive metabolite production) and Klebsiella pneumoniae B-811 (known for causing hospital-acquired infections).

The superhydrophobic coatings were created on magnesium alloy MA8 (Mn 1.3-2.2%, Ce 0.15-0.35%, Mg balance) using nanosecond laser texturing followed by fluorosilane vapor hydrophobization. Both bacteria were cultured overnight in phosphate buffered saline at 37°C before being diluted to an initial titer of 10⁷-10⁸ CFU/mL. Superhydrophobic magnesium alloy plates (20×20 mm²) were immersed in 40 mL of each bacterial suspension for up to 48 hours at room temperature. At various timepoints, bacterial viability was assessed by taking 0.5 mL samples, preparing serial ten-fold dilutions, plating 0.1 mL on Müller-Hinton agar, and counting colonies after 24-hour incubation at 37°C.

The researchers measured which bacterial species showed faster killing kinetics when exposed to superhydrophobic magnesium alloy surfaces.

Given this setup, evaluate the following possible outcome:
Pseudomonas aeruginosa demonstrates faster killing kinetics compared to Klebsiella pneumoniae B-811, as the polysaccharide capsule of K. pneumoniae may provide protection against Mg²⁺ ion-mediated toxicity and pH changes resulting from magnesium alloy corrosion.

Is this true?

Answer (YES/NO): NO